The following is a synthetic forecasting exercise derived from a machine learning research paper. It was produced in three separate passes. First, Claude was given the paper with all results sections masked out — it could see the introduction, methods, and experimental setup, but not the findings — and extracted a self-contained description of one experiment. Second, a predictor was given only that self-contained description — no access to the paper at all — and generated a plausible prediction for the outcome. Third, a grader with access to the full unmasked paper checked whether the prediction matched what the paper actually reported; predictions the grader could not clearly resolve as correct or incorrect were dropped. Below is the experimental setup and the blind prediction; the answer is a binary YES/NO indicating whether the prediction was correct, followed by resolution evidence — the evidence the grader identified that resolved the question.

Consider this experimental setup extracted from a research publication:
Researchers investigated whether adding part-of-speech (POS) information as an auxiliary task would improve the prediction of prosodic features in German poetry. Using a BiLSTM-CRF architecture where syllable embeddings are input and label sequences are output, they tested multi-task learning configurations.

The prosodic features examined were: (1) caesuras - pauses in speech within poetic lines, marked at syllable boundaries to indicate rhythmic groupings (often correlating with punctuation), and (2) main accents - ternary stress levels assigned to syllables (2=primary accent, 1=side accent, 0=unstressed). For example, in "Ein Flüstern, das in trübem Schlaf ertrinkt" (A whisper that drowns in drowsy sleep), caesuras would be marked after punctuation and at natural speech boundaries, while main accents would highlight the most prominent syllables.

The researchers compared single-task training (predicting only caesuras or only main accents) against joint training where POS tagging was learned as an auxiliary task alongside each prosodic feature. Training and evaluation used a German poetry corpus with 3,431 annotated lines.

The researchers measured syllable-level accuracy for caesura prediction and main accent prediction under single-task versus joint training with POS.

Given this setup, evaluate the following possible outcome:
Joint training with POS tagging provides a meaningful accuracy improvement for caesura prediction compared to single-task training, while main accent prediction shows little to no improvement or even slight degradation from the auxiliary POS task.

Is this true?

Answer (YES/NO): NO